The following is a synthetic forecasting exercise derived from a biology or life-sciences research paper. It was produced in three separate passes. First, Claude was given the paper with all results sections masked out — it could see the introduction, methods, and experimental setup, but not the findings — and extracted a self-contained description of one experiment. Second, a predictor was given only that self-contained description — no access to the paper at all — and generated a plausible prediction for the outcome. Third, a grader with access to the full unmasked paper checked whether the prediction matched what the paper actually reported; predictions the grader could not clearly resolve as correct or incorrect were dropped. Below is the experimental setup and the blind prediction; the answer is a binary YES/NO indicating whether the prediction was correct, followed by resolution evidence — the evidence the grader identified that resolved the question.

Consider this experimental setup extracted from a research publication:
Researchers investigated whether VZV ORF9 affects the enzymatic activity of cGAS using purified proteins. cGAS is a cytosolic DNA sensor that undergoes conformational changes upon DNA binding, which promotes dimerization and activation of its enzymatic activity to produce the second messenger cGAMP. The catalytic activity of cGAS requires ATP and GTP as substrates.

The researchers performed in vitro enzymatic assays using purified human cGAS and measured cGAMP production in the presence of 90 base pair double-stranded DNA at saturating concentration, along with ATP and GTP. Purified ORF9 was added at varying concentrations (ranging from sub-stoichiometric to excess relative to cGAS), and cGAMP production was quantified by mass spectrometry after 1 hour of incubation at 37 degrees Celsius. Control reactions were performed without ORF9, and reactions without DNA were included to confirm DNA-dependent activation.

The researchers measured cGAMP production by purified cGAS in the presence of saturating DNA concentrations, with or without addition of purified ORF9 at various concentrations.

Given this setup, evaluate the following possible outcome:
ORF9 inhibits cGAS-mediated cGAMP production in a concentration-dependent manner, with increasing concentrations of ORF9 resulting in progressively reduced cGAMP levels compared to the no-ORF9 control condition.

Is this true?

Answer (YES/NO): YES